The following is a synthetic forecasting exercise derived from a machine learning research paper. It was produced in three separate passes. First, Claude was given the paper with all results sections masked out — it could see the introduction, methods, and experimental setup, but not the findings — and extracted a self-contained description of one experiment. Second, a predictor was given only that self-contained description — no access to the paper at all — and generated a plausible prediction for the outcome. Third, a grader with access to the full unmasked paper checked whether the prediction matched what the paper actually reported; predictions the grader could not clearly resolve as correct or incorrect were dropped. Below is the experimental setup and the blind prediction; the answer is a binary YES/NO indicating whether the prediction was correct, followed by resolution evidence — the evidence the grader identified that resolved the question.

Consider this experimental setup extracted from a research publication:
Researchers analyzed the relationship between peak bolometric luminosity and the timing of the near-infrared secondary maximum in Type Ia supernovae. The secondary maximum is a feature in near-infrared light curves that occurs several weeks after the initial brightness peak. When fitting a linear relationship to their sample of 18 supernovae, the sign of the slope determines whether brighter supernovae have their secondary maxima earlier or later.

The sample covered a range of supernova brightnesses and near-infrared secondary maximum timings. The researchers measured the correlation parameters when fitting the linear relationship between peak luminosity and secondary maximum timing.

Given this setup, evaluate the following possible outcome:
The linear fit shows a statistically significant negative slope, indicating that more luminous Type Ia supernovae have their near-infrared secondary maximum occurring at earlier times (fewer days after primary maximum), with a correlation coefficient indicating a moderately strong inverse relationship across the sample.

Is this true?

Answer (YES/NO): NO